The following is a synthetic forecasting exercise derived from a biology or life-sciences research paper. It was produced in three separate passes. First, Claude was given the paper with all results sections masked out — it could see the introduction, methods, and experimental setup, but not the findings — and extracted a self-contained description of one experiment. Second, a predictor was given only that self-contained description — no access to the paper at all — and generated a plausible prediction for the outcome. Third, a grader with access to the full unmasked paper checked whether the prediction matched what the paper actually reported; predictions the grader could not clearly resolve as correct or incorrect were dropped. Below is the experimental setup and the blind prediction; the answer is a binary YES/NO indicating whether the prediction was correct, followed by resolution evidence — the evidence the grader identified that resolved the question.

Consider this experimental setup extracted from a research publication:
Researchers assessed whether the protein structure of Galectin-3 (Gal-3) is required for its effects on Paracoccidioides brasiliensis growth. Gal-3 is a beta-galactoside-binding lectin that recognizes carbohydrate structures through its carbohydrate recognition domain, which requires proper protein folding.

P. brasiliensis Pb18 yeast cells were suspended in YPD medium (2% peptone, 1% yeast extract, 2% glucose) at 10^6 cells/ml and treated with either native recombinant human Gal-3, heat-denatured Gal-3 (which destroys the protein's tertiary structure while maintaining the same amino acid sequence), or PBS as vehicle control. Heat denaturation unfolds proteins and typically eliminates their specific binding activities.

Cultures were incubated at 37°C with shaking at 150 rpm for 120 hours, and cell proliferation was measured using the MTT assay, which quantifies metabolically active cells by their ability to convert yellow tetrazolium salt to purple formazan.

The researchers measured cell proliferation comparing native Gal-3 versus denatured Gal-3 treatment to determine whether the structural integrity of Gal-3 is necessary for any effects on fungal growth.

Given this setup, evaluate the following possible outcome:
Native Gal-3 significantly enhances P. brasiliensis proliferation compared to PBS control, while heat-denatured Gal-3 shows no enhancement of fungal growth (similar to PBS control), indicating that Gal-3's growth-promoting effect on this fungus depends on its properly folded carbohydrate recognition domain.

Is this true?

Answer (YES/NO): NO